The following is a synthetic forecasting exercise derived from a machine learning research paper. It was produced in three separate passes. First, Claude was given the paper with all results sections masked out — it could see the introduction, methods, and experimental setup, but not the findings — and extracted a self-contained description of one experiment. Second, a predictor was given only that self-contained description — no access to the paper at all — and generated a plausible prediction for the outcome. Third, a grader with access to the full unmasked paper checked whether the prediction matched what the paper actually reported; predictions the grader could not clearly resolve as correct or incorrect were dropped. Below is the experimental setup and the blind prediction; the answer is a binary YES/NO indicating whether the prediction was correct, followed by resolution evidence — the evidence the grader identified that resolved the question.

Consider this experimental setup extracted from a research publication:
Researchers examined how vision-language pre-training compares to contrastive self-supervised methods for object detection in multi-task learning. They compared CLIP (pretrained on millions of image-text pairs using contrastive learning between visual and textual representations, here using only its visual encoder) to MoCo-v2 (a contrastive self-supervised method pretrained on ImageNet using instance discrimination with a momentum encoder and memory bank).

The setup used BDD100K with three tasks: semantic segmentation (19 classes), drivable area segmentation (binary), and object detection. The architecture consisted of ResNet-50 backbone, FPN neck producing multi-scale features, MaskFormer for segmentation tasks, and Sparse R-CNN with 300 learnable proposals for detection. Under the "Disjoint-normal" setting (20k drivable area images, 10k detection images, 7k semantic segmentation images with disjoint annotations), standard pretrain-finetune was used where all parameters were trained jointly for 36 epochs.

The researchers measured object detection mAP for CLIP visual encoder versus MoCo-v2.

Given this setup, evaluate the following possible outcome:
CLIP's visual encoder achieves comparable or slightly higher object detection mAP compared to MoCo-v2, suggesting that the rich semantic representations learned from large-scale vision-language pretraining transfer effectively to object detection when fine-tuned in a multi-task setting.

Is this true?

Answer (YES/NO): YES